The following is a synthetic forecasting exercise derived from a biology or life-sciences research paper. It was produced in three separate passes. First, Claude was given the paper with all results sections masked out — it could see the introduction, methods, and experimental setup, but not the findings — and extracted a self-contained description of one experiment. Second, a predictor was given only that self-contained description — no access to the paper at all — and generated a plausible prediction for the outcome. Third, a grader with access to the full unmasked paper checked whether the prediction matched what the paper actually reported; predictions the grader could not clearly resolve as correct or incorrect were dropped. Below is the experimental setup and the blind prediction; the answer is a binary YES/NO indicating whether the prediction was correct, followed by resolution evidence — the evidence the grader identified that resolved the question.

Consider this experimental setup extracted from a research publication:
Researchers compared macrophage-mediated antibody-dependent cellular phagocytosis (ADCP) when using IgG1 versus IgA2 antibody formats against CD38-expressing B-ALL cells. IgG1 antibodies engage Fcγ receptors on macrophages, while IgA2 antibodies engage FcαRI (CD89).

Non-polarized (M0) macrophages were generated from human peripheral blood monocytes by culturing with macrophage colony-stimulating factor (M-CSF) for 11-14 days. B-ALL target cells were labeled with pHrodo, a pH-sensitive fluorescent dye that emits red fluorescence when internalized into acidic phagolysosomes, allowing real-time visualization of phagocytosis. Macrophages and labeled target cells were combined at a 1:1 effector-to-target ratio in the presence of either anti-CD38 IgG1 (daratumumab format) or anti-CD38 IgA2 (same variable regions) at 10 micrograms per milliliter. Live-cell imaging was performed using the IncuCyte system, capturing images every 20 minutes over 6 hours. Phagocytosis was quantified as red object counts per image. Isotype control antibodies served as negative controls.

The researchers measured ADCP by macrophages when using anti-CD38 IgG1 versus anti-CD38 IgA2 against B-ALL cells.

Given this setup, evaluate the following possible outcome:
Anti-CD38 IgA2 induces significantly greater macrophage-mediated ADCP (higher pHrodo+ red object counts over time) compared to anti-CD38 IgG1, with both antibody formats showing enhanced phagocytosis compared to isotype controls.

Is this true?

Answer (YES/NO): NO